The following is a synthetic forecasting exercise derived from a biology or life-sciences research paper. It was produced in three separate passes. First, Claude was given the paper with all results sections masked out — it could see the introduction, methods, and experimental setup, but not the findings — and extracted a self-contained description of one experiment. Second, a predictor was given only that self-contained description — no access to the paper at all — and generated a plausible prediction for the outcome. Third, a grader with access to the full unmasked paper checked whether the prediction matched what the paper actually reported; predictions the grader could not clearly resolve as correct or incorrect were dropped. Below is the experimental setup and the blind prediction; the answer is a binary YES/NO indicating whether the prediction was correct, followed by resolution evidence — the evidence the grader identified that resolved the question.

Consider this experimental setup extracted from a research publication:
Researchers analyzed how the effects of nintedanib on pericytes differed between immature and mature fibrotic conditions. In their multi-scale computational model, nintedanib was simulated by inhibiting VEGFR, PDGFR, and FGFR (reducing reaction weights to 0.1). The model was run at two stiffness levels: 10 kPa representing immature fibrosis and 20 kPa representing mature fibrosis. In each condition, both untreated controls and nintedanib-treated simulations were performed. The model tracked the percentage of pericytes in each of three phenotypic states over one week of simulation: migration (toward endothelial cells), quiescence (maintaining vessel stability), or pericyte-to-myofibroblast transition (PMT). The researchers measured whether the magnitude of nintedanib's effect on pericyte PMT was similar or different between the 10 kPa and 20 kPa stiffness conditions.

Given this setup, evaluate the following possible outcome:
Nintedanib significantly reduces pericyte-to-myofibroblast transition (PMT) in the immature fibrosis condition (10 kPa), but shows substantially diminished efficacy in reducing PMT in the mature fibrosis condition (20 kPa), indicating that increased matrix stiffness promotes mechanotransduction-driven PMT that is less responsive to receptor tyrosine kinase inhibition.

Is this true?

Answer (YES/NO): NO